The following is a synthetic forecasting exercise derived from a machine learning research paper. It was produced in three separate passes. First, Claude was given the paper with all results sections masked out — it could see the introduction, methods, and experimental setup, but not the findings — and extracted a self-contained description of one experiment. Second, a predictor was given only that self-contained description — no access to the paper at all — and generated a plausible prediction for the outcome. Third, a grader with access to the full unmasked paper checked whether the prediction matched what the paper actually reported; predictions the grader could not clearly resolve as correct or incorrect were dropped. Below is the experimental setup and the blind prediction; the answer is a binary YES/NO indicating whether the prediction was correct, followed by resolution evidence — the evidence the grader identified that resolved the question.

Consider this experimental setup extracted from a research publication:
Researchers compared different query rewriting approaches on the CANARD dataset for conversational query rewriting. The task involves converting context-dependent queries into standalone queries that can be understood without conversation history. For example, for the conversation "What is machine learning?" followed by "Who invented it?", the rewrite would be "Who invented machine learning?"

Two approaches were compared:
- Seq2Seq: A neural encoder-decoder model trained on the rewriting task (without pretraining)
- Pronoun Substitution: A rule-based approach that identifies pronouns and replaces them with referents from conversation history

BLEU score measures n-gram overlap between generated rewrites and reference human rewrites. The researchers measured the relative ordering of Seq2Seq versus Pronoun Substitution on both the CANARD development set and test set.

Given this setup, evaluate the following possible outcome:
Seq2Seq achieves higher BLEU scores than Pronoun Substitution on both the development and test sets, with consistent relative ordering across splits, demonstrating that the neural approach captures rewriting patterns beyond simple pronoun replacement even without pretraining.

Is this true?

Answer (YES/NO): YES